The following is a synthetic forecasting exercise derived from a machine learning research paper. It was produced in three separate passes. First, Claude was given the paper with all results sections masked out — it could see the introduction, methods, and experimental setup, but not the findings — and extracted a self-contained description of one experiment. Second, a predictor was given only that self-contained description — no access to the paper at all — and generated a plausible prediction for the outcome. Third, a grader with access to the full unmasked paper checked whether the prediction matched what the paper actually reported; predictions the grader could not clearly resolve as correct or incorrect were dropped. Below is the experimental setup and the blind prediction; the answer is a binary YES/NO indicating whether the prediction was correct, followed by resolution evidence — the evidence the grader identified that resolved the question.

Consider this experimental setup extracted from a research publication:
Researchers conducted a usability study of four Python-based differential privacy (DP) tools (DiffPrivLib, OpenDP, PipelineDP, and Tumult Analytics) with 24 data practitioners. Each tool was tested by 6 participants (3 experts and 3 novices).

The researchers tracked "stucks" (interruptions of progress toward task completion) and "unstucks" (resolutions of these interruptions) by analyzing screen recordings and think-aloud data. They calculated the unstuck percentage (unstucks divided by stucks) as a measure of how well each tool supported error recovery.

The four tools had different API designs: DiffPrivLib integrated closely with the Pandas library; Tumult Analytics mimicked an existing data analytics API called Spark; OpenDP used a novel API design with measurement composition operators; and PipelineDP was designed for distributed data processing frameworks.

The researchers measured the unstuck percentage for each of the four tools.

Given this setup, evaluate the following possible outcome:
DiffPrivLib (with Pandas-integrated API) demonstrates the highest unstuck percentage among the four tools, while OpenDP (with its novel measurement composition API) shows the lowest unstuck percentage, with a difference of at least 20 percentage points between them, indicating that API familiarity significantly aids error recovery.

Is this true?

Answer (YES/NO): NO